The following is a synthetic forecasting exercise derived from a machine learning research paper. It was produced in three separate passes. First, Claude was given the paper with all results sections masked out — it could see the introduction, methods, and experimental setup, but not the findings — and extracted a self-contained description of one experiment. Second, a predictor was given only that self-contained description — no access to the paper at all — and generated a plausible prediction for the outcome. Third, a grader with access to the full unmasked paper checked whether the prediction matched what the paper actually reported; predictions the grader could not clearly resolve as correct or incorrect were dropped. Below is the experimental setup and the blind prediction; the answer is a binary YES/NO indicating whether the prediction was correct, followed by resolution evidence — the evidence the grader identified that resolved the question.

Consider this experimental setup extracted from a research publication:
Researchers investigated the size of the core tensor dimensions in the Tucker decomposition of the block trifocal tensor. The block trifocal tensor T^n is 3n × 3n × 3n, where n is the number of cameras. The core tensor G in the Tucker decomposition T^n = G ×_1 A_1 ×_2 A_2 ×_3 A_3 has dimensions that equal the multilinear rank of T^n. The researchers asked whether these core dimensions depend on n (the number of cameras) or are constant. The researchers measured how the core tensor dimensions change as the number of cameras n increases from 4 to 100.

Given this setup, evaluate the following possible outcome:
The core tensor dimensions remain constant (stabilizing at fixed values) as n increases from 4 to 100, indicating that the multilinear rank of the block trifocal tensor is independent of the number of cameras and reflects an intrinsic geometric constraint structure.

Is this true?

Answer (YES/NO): YES